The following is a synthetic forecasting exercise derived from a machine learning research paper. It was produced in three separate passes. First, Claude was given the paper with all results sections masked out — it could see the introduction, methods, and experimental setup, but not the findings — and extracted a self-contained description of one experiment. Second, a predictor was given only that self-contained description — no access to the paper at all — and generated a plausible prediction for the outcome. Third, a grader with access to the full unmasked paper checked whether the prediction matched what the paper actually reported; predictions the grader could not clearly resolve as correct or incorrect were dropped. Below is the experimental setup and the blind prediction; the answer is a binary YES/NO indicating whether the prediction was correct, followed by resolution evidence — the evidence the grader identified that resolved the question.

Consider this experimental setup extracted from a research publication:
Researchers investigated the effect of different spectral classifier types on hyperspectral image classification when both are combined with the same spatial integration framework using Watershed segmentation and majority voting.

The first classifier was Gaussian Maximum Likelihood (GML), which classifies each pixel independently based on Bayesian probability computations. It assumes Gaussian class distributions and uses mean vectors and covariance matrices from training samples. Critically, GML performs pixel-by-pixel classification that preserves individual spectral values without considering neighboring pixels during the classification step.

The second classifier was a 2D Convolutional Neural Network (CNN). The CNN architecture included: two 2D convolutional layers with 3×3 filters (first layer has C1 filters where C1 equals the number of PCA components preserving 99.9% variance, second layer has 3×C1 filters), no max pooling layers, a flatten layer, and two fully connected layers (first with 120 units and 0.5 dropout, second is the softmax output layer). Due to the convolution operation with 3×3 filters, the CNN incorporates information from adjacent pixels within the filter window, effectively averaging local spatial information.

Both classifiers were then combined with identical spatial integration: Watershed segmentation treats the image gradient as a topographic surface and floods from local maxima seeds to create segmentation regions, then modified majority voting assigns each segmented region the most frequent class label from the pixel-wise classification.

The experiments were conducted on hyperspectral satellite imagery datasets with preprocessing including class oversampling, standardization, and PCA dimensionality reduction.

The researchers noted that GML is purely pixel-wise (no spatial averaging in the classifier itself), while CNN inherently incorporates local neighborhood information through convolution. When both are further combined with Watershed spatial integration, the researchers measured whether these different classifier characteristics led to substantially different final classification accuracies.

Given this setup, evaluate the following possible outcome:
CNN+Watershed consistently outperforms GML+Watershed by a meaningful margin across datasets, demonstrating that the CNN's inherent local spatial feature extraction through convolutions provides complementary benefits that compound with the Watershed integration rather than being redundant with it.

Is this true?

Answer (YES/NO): NO